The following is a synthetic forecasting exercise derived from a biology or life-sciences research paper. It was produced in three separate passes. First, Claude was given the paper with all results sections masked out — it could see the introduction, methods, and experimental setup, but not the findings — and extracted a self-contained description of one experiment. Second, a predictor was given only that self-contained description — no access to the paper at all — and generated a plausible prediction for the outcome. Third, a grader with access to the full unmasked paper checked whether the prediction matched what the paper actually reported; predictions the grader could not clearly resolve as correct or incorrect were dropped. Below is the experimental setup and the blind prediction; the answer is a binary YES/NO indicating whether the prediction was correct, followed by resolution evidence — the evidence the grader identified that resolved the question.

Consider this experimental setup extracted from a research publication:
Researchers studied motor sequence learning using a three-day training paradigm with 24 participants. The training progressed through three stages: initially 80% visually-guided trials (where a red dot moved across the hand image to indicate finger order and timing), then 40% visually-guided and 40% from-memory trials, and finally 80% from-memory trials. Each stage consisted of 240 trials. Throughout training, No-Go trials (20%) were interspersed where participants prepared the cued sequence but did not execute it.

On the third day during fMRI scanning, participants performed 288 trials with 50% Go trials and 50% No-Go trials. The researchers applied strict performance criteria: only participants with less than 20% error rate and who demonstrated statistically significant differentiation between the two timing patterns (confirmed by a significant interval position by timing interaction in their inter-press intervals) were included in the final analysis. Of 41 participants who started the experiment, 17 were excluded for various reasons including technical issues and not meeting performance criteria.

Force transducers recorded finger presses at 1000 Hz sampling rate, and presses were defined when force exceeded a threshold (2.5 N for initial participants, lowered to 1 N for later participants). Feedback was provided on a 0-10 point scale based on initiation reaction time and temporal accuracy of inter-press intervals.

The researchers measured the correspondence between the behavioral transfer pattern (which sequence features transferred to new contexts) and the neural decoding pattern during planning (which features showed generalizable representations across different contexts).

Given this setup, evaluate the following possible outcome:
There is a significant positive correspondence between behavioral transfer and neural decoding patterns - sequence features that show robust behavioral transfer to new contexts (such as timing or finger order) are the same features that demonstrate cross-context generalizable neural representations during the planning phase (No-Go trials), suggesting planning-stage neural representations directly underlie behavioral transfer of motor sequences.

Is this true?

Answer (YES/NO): NO